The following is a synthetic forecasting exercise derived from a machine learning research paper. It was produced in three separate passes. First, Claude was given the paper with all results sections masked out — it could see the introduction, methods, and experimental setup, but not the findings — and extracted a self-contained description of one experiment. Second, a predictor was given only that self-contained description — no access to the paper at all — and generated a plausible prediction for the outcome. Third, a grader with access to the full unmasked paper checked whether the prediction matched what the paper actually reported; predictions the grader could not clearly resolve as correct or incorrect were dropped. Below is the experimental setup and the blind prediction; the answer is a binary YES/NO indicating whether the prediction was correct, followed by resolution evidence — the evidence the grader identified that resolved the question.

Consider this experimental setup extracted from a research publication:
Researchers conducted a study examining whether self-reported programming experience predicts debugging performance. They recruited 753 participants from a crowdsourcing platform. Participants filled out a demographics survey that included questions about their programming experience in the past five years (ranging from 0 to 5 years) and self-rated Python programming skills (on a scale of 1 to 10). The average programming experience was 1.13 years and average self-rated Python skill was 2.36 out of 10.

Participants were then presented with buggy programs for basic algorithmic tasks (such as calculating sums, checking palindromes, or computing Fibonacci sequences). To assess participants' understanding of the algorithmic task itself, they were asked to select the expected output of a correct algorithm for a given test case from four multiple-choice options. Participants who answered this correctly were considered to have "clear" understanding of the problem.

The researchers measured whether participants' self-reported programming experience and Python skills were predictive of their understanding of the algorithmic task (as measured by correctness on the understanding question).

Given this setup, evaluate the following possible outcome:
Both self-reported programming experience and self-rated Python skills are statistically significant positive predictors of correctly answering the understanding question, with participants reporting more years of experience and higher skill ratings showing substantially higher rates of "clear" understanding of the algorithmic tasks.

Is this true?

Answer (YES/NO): NO